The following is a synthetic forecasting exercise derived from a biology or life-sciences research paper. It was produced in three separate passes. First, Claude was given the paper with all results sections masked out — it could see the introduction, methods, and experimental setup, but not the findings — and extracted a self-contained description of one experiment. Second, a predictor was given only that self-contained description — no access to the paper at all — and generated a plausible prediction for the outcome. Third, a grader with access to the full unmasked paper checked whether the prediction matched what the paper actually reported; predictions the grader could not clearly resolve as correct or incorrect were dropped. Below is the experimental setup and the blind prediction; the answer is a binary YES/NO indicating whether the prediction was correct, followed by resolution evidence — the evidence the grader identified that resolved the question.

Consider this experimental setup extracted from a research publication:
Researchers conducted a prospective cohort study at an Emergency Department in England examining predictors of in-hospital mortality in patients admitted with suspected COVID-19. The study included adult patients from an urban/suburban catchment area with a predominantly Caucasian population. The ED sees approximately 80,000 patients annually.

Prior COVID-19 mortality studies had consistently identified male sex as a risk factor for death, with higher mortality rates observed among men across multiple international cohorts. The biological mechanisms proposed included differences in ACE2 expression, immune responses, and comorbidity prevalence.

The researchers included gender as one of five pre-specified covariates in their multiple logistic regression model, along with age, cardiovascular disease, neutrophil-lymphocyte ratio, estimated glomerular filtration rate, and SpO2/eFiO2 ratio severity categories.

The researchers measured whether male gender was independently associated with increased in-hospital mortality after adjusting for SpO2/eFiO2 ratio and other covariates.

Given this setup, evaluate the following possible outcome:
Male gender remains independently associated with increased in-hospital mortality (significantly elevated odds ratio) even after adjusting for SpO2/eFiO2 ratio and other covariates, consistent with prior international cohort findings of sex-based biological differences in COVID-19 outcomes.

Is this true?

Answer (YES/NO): NO